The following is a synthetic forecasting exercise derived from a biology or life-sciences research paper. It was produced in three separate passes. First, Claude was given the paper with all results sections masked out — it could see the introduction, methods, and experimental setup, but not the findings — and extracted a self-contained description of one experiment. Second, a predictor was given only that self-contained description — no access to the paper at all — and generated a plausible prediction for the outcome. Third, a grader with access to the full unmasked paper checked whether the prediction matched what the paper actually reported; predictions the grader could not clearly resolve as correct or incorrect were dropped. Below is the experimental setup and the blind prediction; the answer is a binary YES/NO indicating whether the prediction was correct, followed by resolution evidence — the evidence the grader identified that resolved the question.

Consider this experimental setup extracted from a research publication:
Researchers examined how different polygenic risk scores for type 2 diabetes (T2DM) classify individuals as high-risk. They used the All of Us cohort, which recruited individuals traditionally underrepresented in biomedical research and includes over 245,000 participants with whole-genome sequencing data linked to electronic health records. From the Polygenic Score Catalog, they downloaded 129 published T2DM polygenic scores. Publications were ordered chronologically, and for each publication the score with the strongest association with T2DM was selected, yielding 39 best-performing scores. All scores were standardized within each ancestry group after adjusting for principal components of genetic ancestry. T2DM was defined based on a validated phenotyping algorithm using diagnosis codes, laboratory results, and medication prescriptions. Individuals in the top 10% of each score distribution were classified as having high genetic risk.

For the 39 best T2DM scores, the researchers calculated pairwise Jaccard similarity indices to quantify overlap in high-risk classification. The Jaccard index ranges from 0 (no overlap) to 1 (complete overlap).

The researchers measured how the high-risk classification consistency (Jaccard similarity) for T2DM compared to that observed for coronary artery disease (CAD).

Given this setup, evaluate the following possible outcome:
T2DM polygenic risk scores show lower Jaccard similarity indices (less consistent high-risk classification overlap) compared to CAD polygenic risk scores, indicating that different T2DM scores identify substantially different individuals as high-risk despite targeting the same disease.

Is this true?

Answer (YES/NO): NO